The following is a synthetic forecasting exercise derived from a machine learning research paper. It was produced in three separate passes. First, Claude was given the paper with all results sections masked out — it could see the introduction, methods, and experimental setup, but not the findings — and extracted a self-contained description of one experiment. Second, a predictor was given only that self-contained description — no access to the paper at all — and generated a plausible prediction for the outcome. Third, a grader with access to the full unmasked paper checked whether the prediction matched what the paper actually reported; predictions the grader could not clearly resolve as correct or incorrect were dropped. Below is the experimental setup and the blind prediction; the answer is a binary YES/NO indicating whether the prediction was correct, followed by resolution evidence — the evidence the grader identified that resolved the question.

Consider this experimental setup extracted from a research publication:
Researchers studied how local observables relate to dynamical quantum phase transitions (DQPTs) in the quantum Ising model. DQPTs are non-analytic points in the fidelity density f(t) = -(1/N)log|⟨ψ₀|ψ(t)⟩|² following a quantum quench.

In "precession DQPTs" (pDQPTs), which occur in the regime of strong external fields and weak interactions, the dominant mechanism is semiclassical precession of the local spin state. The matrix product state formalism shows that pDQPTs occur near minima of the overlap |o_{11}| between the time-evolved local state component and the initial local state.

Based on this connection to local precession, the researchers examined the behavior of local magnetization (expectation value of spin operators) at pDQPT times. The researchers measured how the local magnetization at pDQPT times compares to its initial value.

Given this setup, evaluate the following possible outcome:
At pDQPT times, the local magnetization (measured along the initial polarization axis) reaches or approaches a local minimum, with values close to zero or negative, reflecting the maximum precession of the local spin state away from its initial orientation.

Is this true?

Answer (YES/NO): NO